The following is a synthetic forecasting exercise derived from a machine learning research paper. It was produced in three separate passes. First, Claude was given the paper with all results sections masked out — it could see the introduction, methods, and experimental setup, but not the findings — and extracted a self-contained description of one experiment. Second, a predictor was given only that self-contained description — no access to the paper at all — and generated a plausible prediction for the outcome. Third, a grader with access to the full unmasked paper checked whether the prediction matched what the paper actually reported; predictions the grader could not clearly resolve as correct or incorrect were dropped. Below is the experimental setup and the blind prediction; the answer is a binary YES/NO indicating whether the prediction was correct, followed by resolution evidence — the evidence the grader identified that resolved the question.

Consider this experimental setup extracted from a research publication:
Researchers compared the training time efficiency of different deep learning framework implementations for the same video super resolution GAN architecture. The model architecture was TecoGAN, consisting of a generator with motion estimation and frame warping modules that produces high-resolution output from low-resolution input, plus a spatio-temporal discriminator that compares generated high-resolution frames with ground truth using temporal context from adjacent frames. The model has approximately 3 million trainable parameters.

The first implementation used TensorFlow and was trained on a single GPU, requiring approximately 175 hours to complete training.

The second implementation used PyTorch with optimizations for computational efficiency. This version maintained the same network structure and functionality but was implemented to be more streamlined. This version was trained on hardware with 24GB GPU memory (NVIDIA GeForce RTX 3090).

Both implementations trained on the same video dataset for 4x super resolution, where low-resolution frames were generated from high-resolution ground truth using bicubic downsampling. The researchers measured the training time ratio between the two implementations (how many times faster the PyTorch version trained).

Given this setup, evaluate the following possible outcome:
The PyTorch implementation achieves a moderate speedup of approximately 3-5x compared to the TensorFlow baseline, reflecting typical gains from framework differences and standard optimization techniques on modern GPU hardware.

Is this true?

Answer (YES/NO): NO